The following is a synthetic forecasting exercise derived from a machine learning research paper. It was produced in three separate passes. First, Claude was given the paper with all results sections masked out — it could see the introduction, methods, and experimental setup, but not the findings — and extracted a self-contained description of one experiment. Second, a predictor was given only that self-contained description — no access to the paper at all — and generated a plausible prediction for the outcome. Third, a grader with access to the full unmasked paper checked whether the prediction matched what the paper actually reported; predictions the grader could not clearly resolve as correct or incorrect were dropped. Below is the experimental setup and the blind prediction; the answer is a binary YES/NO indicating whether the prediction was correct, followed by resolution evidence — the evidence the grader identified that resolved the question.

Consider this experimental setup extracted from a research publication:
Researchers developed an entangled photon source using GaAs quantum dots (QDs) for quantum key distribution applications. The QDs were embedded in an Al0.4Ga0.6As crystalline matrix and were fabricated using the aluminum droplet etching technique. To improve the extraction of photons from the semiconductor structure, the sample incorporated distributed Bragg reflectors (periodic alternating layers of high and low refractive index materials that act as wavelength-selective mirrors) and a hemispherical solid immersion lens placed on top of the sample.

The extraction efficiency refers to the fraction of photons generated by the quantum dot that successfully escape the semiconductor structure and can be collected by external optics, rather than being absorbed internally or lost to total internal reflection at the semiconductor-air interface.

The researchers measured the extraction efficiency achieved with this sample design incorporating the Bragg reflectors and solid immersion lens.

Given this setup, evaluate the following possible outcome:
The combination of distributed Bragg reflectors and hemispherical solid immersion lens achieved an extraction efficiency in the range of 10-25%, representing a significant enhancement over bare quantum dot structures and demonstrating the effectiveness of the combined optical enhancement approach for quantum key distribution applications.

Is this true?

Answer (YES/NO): NO